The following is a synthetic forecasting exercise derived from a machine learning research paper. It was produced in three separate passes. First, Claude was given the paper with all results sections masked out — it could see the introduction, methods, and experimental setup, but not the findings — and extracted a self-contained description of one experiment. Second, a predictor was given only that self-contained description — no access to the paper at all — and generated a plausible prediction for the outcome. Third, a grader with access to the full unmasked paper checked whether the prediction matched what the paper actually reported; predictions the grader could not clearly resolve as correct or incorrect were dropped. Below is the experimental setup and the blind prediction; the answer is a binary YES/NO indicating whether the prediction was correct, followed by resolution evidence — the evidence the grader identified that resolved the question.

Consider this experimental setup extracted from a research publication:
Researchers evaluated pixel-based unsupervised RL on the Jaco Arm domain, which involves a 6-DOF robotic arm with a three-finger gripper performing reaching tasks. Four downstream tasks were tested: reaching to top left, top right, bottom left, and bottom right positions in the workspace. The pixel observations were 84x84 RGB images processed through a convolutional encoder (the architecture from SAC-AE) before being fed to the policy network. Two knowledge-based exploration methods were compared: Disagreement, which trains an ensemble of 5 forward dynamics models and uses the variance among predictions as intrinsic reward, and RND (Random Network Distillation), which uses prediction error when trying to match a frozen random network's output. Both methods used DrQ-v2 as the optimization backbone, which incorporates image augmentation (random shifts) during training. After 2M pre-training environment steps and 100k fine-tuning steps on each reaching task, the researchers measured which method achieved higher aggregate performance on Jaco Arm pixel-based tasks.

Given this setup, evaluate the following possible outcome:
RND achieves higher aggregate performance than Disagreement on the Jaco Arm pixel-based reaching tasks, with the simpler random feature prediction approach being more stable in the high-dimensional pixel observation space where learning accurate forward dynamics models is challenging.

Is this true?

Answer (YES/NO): NO